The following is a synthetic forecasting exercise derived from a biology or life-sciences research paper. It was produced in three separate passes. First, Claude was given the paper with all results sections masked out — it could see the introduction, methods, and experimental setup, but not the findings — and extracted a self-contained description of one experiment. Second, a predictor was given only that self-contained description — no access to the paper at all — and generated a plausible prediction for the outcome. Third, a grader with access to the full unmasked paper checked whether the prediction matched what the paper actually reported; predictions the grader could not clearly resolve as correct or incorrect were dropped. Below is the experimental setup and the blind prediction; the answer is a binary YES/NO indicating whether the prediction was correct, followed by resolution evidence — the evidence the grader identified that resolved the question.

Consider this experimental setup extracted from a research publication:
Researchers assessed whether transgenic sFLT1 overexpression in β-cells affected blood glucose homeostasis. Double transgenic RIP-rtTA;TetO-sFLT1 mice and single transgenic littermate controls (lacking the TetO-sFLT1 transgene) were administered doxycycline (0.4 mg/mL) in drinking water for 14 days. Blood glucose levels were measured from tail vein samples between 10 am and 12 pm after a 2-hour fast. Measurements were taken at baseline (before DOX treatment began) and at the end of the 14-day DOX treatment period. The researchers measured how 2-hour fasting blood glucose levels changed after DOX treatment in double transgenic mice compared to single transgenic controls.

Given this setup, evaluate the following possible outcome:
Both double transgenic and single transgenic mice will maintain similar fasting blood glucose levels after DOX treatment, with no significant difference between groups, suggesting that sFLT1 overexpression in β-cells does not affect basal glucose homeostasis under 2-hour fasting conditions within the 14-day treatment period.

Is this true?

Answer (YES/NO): NO